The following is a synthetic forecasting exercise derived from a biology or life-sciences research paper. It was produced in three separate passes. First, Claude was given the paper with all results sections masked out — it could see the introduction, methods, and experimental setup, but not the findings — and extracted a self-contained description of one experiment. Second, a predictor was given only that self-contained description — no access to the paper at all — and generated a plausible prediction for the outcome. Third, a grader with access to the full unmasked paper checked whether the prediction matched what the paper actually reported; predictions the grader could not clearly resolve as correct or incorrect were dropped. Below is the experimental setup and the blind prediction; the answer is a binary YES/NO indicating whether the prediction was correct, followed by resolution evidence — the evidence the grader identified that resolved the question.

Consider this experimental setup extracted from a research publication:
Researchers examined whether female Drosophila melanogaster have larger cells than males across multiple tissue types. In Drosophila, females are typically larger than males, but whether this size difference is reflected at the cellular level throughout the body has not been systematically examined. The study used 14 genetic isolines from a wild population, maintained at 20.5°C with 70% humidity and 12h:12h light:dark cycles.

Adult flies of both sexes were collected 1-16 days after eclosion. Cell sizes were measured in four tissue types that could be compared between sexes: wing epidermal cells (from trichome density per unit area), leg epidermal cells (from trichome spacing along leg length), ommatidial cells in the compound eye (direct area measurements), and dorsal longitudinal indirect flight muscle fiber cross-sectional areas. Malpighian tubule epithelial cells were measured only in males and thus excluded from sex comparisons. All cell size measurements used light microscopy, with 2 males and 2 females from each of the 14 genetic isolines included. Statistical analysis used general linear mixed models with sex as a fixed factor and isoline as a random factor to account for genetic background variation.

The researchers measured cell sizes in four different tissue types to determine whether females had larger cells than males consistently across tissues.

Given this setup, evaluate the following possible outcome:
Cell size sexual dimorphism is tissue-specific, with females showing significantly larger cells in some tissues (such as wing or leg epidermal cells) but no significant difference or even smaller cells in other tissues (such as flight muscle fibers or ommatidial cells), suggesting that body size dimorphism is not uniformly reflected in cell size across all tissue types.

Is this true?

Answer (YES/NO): NO